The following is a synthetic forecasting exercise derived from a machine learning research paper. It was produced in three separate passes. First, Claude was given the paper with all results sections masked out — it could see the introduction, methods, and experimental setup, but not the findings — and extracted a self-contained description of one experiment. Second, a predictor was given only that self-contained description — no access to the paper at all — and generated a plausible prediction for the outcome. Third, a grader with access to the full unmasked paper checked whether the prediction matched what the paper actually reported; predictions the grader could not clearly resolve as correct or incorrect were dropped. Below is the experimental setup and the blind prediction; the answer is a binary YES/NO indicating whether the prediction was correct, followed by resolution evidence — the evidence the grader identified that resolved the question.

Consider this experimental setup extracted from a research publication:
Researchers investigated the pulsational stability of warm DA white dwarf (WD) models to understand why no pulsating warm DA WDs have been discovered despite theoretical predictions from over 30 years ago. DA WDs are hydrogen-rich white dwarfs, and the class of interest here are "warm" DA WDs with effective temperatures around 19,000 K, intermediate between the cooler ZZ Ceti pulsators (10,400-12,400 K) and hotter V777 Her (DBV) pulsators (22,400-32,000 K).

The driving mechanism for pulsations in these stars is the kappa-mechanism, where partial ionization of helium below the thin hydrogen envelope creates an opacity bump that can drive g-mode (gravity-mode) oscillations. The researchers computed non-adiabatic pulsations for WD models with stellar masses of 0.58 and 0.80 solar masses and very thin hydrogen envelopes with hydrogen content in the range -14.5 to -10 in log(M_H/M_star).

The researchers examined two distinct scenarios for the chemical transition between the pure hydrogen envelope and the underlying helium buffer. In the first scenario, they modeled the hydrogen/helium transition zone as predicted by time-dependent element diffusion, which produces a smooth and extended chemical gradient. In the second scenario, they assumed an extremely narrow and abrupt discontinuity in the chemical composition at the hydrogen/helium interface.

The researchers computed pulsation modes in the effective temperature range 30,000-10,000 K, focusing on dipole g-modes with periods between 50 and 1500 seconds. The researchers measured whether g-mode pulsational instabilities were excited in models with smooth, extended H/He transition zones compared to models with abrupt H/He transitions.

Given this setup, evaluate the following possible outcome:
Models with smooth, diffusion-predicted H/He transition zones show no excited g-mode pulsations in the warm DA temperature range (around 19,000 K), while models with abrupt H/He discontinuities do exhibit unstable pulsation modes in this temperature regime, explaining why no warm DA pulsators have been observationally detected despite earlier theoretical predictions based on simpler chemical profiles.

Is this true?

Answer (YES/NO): YES